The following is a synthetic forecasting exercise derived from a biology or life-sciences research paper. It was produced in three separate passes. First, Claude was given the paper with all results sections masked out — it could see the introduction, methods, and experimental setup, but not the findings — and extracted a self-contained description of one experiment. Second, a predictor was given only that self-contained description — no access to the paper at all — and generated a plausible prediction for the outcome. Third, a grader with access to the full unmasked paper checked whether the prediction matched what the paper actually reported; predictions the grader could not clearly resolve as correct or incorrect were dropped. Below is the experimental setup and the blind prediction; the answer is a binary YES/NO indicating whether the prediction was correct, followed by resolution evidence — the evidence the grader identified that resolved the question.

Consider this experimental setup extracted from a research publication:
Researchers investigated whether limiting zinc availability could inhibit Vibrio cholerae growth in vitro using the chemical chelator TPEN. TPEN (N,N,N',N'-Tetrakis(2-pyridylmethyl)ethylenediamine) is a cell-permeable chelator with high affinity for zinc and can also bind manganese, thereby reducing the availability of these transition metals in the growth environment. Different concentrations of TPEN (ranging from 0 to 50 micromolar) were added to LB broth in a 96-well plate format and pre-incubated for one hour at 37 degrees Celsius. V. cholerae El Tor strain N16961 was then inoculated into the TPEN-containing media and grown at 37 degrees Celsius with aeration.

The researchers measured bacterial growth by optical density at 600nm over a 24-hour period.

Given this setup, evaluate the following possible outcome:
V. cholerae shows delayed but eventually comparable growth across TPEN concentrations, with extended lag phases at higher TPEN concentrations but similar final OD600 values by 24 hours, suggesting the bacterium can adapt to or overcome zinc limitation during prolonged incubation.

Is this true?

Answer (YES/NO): NO